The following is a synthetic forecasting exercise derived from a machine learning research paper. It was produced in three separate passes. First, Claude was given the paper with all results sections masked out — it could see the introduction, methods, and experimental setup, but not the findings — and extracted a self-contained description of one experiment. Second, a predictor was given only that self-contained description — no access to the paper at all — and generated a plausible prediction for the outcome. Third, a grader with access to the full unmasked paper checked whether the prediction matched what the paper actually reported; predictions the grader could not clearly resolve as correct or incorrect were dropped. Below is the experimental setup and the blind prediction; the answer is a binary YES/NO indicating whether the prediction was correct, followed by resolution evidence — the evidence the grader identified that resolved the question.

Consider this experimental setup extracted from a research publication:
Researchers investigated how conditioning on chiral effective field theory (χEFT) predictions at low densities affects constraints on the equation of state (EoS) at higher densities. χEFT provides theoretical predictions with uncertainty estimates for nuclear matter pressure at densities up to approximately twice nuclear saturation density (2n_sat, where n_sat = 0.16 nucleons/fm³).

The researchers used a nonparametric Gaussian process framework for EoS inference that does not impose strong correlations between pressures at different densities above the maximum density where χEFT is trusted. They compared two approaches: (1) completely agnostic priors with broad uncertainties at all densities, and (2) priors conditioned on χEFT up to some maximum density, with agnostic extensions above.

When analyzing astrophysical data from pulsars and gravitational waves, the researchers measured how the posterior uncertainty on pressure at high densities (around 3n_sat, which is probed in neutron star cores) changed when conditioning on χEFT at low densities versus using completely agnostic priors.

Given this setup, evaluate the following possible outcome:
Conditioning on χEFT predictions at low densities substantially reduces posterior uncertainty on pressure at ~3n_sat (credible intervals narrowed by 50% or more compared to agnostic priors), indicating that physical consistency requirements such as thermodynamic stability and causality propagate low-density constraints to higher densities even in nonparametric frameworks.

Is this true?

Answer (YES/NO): NO